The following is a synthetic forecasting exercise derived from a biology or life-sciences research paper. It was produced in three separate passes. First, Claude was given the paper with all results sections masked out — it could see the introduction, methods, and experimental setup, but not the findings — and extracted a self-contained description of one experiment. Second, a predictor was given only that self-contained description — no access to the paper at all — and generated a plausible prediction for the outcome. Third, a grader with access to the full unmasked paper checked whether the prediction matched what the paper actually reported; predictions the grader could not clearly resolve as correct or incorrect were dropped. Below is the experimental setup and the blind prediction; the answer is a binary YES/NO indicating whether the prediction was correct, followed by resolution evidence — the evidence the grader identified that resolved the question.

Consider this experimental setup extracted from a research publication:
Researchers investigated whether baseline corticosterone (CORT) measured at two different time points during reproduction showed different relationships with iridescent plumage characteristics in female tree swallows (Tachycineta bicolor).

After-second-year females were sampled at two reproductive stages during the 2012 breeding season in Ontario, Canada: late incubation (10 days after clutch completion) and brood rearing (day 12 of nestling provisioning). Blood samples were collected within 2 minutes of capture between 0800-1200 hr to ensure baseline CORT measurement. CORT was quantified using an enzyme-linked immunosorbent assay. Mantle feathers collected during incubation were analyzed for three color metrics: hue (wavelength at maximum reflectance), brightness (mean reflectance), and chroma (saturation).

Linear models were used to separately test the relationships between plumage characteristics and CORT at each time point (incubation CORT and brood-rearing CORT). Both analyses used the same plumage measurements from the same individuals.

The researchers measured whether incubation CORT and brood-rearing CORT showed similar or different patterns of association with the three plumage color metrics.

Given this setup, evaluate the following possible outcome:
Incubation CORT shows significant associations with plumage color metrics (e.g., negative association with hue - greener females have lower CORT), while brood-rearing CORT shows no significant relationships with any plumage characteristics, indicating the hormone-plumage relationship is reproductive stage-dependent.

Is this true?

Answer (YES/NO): NO